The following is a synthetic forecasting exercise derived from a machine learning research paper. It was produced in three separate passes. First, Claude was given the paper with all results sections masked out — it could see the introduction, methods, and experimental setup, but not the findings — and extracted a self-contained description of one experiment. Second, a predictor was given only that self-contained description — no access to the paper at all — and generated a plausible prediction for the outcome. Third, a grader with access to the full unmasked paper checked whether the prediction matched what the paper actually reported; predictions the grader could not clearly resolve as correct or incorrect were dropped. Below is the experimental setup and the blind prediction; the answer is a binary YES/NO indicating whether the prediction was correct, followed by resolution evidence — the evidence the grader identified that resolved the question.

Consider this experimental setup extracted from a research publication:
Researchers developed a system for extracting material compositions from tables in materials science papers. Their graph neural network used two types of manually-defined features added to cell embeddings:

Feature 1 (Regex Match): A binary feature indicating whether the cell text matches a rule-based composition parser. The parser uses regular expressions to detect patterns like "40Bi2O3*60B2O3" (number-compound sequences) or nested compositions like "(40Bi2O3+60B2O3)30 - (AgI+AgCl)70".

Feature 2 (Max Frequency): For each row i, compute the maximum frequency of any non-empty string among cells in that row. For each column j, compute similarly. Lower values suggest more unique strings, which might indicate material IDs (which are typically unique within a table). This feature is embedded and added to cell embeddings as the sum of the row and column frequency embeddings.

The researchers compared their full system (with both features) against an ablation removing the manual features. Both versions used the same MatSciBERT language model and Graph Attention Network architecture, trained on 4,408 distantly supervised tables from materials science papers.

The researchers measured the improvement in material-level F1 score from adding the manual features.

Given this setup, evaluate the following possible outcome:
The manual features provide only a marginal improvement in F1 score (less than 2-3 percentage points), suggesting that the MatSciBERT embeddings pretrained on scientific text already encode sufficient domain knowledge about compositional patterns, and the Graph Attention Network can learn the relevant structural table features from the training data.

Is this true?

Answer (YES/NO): YES